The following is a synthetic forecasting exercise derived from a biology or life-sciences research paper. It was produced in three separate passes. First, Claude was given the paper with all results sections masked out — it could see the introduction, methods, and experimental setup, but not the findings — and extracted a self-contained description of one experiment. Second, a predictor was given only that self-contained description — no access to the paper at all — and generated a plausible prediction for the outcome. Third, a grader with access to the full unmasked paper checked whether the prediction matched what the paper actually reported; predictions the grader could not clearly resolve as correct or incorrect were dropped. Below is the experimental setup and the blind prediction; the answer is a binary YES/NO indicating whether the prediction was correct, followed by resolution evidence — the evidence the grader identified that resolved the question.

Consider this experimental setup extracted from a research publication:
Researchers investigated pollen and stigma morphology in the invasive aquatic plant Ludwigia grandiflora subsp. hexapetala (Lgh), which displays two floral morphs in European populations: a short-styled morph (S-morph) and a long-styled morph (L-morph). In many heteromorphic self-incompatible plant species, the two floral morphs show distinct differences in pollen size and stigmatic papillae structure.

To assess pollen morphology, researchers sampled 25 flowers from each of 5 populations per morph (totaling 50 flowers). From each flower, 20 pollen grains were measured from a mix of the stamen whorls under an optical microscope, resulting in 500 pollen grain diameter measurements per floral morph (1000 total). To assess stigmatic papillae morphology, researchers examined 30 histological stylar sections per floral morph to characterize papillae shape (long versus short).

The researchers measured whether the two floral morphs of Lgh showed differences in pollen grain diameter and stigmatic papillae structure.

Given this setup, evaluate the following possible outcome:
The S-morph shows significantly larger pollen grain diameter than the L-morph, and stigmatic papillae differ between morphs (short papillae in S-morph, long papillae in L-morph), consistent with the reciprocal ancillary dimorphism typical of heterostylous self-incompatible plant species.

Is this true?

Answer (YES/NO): NO